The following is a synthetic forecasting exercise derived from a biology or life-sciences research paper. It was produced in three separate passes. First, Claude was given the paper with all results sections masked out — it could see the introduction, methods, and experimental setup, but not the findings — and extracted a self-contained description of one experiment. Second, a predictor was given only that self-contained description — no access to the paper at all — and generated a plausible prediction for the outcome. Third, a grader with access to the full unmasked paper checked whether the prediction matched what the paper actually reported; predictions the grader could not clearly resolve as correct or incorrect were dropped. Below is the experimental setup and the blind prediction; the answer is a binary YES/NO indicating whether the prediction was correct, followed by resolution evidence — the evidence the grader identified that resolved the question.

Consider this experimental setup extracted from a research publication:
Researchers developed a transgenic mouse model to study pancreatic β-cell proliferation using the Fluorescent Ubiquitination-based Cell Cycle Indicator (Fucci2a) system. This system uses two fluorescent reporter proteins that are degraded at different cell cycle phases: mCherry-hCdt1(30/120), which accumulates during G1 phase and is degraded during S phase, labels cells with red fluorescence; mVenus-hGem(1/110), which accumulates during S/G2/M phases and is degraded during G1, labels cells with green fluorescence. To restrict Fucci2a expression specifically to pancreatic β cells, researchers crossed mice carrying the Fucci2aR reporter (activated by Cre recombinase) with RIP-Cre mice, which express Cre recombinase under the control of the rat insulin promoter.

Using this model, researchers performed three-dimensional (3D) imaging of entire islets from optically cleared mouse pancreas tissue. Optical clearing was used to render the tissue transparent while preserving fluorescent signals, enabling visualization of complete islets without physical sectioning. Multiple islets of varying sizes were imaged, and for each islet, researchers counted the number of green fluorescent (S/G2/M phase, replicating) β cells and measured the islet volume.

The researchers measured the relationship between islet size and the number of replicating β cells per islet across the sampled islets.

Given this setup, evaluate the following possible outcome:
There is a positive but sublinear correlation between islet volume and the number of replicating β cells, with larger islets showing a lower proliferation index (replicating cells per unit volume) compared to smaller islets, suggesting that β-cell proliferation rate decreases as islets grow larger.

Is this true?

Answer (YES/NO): NO